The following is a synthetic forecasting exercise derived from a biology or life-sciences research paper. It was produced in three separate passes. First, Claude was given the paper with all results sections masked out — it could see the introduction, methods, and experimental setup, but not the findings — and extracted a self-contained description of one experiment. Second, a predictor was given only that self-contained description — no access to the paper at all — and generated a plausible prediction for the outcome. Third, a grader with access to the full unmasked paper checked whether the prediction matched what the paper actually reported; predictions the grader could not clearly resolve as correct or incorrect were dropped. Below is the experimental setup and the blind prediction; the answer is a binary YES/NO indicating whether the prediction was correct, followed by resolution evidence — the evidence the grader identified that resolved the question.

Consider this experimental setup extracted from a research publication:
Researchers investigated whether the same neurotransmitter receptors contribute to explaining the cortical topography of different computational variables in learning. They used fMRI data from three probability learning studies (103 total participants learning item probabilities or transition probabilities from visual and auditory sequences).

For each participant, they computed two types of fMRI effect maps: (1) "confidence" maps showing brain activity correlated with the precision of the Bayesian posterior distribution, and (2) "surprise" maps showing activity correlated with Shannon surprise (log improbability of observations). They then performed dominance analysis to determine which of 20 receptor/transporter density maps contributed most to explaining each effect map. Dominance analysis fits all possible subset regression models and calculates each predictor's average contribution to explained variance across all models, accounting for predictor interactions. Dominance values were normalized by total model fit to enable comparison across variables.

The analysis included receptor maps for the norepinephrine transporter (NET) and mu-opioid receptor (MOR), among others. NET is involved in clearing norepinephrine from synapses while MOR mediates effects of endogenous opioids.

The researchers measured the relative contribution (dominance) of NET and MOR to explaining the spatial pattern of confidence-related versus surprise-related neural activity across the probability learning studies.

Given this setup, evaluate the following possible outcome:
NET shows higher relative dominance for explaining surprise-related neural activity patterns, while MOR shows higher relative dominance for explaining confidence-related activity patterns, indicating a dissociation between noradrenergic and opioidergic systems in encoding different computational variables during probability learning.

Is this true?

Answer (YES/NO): YES